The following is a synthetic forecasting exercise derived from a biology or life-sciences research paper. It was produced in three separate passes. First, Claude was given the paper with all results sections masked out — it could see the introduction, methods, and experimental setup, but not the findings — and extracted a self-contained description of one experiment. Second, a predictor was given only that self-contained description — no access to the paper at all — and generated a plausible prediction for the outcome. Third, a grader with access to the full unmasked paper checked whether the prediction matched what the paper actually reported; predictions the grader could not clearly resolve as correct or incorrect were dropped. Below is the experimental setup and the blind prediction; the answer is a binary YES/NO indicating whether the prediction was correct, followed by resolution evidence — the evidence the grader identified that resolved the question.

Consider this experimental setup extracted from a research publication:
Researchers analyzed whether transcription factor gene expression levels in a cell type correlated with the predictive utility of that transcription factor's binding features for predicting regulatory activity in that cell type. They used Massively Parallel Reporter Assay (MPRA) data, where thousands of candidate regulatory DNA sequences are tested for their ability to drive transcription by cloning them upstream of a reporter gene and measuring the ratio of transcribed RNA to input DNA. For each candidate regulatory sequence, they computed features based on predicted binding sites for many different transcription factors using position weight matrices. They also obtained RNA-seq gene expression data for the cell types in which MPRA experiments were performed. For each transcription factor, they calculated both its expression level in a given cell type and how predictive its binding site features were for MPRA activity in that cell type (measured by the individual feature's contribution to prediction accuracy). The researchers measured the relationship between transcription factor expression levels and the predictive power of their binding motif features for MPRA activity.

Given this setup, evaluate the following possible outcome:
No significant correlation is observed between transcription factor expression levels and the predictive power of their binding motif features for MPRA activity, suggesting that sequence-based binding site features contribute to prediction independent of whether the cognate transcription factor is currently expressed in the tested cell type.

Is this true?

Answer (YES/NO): NO